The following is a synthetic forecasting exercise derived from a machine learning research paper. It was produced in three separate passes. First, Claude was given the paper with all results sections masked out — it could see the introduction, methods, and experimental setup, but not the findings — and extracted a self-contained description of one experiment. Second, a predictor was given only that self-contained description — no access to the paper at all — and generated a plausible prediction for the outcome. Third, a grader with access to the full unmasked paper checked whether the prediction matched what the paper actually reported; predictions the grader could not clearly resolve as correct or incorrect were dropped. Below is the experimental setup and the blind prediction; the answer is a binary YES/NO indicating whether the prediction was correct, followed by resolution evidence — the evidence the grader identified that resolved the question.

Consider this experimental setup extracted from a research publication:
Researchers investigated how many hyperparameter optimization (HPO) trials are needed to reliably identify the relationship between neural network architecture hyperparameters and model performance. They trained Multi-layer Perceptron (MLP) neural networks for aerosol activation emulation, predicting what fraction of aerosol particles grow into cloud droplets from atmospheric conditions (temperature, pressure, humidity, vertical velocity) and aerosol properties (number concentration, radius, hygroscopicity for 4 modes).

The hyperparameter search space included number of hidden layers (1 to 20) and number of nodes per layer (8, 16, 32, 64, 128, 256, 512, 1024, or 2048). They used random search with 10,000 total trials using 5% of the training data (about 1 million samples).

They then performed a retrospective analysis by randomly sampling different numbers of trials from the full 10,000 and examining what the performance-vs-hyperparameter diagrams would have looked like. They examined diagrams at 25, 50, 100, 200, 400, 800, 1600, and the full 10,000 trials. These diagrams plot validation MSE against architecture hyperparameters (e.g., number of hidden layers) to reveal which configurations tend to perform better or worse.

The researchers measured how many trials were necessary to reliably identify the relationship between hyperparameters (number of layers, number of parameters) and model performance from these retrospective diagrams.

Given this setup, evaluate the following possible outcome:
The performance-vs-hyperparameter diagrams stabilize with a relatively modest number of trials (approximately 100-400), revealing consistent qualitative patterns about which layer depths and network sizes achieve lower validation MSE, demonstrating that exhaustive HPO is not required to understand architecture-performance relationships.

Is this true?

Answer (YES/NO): NO